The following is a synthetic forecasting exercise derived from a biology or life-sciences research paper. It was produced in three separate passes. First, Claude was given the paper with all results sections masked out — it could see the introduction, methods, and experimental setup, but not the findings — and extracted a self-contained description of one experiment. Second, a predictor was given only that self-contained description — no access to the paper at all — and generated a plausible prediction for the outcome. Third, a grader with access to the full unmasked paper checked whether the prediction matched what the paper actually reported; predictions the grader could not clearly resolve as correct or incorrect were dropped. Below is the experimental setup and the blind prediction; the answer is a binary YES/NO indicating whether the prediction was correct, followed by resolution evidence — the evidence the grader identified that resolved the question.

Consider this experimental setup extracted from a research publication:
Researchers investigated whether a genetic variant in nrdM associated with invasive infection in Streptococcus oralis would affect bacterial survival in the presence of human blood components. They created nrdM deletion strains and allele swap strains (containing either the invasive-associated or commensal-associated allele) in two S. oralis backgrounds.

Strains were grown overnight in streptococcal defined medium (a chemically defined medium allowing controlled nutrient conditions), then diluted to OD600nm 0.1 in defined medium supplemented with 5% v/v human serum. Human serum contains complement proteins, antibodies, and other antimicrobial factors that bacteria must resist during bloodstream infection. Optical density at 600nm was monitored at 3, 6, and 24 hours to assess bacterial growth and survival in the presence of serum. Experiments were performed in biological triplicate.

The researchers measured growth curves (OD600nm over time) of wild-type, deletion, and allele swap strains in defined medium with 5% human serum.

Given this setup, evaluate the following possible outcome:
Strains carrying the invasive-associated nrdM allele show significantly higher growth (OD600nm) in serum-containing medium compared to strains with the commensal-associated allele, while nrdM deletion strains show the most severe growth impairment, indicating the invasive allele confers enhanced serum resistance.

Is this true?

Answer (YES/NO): NO